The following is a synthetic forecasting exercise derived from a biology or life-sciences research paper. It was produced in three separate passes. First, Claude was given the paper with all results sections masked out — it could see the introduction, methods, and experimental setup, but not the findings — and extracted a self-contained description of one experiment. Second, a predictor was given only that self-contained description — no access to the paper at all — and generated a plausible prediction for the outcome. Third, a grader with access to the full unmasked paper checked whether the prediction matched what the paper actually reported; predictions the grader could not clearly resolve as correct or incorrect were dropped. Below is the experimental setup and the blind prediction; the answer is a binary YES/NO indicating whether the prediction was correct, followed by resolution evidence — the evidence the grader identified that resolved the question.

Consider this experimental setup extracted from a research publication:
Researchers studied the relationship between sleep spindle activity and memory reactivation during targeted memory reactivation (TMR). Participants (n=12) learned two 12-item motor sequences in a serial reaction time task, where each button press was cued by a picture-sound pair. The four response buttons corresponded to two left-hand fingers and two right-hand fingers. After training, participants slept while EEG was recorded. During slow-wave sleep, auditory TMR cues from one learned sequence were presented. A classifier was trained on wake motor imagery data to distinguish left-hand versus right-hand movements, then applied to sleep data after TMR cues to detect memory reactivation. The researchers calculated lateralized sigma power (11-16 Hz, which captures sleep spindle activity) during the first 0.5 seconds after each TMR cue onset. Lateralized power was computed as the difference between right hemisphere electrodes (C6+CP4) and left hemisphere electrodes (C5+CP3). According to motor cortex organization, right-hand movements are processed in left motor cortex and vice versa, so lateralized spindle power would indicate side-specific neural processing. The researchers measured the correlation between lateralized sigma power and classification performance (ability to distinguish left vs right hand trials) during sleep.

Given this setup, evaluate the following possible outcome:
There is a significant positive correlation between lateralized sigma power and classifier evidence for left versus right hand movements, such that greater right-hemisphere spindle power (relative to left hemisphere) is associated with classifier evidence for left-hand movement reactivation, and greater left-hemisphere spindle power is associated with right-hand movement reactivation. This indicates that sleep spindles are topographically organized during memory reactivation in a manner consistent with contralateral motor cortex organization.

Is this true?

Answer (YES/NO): NO